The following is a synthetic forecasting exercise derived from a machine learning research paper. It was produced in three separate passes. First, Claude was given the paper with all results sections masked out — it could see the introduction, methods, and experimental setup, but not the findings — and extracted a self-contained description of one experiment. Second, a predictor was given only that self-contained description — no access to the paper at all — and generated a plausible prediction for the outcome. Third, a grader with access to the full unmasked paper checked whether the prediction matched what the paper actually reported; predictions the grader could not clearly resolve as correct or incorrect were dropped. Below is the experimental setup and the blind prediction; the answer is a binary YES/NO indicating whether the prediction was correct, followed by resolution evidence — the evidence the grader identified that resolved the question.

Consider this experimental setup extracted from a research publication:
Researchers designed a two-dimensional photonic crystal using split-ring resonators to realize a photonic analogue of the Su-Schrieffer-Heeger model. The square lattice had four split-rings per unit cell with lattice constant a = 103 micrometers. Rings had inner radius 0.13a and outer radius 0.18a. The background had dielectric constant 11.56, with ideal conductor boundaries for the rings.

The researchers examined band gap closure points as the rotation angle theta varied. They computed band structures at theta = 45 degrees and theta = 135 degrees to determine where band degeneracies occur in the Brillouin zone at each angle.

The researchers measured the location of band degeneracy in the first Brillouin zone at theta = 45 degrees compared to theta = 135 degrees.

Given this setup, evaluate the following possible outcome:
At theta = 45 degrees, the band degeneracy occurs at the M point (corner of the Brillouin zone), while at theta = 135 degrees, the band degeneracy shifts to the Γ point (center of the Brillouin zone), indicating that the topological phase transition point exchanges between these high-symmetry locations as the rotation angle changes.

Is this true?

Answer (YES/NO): NO